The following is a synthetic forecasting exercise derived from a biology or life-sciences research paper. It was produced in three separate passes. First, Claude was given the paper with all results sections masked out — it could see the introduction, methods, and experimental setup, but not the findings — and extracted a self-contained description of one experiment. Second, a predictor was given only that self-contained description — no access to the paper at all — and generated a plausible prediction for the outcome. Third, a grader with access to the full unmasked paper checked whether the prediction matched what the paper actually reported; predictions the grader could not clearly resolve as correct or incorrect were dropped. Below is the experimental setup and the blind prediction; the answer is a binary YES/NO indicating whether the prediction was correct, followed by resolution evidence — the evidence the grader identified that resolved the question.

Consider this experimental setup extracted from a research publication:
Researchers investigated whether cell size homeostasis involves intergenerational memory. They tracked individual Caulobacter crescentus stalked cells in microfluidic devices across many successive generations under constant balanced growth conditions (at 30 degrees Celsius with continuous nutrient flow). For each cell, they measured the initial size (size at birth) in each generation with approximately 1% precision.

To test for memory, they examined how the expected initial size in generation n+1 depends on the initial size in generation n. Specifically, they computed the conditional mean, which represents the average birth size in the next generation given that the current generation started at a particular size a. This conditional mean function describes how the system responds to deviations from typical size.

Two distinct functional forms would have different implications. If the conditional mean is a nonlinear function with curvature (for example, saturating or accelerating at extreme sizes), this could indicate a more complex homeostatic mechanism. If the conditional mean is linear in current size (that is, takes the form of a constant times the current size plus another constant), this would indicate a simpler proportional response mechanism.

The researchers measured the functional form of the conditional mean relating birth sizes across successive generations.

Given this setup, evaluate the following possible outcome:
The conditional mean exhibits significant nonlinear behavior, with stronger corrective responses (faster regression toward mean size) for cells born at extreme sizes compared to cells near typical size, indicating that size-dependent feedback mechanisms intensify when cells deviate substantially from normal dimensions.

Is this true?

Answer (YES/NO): NO